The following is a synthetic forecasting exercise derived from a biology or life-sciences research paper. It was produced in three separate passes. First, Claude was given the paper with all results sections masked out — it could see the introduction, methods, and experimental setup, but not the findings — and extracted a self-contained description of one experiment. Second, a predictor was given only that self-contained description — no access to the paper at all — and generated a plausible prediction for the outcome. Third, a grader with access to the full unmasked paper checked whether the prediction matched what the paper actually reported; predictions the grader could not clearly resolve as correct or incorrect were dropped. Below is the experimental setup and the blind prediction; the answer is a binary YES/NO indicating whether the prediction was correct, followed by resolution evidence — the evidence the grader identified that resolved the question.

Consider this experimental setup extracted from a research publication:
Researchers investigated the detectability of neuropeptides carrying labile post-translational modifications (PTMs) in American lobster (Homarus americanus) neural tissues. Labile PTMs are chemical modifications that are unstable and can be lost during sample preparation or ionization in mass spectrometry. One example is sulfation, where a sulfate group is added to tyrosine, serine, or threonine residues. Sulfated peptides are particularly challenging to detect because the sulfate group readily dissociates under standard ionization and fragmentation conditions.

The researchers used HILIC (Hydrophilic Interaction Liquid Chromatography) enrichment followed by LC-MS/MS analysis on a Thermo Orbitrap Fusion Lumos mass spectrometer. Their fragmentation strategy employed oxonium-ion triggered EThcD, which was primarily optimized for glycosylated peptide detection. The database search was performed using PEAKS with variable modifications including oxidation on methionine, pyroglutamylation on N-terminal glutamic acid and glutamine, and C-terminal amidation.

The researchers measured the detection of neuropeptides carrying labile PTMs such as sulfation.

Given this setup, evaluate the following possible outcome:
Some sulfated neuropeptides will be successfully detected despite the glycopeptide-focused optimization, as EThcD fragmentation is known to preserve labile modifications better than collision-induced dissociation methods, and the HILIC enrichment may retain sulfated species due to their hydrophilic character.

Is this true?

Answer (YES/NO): NO